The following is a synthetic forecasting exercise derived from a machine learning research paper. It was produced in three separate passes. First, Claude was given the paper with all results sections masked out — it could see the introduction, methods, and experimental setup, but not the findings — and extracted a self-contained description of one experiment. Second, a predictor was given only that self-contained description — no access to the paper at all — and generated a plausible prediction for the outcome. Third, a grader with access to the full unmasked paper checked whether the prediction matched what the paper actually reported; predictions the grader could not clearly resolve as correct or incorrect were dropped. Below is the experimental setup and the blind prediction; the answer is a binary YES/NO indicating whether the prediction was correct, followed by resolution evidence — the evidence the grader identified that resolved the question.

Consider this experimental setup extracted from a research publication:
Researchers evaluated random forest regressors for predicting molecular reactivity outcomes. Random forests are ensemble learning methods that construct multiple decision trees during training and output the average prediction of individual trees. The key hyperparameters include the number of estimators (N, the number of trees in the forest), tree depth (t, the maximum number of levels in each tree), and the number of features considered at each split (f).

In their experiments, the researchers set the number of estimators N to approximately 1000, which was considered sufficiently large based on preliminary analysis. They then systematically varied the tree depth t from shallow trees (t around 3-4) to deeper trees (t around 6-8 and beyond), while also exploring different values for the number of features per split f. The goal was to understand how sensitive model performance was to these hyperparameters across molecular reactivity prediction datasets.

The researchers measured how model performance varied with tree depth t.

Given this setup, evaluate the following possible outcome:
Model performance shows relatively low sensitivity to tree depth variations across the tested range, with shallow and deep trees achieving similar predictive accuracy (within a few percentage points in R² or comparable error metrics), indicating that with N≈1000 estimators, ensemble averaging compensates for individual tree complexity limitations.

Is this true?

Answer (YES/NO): NO